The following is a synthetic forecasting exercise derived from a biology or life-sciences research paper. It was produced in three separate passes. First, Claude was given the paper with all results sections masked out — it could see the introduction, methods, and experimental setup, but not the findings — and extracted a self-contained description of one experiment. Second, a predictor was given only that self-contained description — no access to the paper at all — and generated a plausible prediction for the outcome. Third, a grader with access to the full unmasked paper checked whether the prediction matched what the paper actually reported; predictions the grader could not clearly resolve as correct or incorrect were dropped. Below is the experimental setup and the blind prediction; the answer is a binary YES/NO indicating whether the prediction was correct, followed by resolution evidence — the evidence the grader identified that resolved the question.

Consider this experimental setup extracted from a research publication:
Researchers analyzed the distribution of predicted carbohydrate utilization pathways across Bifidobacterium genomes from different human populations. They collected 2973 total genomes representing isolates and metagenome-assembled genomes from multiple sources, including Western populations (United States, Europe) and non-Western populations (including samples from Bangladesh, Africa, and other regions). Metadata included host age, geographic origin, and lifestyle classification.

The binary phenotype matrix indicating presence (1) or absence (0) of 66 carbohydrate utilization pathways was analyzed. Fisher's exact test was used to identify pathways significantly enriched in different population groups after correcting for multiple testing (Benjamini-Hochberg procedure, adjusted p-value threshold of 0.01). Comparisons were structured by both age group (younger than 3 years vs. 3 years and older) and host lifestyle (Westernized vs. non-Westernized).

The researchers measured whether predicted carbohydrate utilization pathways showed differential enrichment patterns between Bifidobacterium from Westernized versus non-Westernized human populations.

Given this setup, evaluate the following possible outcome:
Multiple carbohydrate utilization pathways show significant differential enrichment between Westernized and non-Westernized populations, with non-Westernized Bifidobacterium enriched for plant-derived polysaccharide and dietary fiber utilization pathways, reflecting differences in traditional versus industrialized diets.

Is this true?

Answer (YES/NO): NO